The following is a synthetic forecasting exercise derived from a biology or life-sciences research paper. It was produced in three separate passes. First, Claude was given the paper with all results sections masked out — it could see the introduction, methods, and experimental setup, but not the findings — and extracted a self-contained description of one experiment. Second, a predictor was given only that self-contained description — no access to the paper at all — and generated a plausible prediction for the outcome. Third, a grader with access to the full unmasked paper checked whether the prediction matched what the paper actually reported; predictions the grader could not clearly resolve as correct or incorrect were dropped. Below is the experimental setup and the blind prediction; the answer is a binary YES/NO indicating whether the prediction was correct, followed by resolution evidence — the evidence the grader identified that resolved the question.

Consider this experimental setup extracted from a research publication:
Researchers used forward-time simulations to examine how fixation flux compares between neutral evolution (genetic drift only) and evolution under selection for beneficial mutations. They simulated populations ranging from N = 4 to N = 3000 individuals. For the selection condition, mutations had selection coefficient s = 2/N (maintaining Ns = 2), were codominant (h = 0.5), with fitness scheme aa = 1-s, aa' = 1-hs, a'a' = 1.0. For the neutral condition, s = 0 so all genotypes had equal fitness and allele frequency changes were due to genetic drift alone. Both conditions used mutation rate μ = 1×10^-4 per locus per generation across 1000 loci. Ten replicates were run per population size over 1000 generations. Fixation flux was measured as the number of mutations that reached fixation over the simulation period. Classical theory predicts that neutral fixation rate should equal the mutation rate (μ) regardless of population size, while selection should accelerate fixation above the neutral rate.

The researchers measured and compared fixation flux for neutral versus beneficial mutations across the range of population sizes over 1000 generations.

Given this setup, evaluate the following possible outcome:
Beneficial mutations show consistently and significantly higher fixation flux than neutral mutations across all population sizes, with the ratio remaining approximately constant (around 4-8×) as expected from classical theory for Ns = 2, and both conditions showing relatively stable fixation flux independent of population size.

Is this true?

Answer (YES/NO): NO